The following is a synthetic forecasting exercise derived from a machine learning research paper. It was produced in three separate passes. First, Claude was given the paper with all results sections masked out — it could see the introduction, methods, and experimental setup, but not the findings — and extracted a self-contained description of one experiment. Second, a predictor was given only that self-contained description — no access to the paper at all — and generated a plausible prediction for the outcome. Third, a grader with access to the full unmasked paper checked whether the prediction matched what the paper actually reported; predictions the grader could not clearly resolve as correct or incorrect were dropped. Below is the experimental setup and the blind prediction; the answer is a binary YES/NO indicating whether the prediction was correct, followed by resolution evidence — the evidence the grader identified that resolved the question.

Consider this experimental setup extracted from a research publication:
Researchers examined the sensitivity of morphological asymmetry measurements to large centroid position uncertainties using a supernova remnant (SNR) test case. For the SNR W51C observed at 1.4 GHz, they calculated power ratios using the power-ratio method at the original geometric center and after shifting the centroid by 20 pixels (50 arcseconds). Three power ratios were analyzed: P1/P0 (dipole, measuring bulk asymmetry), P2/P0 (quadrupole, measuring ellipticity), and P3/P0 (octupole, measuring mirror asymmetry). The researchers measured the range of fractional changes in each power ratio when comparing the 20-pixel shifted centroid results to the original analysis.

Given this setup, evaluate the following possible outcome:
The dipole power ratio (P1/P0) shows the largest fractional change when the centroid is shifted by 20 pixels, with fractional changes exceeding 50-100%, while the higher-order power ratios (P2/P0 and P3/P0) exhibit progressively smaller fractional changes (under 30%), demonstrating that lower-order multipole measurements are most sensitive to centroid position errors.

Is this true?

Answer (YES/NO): NO